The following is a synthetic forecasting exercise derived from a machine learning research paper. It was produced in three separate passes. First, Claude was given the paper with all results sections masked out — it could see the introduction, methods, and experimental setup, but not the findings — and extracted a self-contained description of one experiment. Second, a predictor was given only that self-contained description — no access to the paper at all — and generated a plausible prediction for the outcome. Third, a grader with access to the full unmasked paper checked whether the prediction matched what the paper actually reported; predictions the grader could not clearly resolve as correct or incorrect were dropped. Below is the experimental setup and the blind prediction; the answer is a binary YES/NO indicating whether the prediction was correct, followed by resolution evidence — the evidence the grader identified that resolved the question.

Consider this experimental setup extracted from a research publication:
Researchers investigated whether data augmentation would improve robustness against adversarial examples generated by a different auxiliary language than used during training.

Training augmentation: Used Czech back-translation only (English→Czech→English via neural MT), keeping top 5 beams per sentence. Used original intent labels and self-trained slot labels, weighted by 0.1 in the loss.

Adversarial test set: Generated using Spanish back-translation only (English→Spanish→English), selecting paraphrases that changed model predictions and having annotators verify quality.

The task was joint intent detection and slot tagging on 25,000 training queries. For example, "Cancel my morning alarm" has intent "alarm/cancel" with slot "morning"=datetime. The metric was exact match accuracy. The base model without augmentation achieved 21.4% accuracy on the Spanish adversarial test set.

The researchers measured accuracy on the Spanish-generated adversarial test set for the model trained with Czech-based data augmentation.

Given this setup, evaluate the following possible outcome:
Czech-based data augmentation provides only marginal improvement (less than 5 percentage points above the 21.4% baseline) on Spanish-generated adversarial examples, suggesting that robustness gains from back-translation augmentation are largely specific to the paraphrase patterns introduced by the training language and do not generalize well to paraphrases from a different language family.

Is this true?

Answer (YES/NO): NO